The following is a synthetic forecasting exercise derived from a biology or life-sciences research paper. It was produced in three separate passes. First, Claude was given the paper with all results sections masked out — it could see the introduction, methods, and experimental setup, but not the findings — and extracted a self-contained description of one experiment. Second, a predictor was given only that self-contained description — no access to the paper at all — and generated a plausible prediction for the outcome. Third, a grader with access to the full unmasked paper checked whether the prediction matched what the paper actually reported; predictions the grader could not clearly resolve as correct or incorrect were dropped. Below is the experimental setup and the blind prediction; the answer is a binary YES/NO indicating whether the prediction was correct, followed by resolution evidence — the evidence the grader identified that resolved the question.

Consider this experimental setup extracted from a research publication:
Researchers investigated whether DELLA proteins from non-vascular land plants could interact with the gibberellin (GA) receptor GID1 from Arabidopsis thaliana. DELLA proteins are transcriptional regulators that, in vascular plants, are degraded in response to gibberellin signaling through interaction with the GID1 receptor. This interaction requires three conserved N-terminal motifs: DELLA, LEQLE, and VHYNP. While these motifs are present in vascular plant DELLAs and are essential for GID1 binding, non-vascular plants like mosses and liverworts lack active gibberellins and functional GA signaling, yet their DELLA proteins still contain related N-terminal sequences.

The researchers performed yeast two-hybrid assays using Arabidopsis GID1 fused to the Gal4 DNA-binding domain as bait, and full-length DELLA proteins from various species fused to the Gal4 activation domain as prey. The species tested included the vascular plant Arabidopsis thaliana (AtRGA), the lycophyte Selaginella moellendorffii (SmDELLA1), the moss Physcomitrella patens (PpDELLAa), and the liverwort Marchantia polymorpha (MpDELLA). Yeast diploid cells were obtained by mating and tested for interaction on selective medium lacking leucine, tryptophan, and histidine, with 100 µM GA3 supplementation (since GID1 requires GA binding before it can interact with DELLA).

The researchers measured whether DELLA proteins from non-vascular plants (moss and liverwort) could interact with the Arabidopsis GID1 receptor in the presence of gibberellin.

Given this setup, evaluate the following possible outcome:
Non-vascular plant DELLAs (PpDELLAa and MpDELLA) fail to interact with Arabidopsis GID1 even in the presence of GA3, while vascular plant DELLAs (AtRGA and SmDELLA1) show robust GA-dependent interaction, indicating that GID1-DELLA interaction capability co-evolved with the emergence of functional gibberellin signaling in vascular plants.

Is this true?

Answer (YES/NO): NO